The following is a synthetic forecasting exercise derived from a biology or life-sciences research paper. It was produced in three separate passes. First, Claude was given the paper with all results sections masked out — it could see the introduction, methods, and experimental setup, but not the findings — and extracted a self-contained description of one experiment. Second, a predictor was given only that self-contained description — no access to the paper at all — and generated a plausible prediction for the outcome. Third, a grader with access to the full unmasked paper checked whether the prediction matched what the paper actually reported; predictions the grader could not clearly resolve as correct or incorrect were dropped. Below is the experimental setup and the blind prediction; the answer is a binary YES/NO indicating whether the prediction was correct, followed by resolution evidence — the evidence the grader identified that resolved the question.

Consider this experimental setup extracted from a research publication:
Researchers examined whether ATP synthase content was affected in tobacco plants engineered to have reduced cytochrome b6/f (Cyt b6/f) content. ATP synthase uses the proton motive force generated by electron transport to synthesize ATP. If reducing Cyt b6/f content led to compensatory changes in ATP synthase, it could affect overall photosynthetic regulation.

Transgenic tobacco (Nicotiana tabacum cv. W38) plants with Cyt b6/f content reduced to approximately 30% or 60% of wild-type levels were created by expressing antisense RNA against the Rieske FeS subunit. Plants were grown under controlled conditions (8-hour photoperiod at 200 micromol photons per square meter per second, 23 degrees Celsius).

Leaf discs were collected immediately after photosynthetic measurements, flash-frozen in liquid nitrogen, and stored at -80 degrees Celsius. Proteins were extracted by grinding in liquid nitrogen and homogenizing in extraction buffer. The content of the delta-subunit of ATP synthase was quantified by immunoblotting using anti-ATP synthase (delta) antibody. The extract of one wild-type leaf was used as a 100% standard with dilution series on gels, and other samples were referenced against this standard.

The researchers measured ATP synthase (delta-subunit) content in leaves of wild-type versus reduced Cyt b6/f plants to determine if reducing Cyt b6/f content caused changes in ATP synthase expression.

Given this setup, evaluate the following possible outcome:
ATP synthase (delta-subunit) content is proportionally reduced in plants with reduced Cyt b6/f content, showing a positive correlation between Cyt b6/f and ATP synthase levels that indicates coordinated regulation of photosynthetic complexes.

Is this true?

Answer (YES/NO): NO